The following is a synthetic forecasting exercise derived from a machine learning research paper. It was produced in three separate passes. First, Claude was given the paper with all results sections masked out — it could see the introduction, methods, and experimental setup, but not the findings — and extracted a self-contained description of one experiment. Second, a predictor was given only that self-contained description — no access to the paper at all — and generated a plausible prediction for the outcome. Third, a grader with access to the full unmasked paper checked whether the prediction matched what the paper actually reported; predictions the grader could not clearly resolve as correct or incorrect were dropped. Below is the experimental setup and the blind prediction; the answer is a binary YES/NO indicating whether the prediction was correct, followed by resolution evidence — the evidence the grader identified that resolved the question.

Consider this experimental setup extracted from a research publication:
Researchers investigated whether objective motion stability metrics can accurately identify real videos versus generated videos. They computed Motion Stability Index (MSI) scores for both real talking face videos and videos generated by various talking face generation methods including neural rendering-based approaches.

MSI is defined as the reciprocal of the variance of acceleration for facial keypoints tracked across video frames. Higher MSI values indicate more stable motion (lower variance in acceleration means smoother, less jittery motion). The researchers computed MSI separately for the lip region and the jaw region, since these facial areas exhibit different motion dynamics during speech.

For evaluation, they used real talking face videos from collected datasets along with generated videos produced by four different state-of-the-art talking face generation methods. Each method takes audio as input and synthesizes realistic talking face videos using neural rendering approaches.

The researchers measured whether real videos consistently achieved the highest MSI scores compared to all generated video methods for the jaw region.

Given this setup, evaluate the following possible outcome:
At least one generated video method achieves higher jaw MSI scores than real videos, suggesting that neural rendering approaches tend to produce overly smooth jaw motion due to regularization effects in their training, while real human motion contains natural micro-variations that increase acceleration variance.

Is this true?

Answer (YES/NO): YES